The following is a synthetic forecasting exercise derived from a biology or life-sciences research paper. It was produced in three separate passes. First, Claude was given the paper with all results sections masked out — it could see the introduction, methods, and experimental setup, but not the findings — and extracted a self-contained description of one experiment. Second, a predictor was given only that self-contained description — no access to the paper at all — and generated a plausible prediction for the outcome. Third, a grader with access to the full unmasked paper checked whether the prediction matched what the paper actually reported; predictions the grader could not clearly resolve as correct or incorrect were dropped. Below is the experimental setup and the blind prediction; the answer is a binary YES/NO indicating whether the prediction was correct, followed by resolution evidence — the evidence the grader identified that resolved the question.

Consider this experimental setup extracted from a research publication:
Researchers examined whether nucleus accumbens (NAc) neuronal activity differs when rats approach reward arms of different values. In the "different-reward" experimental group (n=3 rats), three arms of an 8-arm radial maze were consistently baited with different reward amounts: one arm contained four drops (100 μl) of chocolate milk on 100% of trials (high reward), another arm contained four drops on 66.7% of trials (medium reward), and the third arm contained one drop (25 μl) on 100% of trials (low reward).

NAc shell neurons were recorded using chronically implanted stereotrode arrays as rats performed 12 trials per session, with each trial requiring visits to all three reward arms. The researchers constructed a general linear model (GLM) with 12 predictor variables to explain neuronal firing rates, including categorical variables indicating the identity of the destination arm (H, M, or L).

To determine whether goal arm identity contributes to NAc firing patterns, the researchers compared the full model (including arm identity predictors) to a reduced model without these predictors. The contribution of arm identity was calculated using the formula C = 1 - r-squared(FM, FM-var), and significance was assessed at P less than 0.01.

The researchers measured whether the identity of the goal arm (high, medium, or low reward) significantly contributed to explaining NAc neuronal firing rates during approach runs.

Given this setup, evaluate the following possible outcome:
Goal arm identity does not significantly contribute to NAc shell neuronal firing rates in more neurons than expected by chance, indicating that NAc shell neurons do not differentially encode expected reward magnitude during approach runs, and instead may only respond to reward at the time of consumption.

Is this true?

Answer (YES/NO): NO